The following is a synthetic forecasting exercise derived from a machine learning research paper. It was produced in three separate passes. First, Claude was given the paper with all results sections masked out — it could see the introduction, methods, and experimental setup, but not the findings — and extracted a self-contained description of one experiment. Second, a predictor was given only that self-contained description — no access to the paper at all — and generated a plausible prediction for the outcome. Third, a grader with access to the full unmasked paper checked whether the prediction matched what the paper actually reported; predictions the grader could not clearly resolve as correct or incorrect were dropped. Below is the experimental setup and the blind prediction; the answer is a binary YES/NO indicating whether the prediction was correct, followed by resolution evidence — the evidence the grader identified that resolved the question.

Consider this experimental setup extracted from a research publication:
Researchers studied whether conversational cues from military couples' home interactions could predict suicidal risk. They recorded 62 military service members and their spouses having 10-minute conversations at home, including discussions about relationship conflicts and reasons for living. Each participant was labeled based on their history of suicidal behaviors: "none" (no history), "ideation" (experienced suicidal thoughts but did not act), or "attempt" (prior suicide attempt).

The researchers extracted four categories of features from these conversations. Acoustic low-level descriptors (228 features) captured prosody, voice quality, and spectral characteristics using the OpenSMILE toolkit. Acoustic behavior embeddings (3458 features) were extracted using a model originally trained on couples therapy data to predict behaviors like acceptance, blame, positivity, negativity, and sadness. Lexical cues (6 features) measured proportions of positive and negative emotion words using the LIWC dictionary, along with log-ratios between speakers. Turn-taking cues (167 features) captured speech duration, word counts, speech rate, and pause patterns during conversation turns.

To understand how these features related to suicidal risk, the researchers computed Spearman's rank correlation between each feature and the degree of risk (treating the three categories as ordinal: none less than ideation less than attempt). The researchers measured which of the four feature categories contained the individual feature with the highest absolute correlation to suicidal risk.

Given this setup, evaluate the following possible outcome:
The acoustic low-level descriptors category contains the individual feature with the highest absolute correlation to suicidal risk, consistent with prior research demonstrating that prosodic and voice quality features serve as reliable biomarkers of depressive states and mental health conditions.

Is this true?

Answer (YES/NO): NO